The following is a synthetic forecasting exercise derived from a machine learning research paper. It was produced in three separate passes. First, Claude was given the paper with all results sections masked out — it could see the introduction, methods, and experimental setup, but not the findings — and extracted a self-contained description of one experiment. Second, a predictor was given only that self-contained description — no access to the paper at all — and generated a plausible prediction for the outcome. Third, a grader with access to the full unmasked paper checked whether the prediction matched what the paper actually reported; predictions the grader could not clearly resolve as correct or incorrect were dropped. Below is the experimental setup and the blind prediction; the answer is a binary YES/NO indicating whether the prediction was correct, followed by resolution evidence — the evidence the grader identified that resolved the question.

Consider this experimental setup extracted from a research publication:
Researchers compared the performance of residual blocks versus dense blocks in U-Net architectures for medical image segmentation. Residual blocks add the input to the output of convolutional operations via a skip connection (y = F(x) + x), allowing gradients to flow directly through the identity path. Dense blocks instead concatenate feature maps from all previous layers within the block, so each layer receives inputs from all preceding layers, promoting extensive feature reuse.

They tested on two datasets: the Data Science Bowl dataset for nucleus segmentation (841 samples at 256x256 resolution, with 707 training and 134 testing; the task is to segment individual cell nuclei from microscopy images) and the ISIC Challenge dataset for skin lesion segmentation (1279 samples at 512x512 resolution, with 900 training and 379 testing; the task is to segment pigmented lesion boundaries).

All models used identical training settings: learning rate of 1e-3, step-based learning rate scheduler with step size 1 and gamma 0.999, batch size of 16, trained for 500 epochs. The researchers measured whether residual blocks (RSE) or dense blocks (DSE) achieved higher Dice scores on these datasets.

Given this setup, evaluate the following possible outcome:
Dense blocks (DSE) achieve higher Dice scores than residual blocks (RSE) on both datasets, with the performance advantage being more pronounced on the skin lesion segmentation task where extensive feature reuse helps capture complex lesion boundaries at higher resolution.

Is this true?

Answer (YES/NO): NO